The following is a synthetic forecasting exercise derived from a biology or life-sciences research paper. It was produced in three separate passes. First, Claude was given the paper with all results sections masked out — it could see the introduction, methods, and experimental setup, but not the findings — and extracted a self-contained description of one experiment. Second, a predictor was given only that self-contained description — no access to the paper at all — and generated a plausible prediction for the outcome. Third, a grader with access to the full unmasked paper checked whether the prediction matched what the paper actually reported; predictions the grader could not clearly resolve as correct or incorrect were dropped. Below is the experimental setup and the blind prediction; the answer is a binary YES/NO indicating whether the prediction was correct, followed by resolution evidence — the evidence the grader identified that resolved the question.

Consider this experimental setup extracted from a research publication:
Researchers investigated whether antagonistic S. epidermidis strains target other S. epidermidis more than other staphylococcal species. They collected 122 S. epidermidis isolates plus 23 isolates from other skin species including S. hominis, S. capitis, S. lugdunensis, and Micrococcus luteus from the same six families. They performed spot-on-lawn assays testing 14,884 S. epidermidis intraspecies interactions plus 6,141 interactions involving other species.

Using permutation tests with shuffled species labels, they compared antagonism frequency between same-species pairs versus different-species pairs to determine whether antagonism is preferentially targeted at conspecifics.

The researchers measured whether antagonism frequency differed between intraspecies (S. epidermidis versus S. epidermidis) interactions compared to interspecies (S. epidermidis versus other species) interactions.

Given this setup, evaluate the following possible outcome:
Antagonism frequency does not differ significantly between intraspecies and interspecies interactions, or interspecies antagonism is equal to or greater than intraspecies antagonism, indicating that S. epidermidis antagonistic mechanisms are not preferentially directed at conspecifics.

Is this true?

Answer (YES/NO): YES